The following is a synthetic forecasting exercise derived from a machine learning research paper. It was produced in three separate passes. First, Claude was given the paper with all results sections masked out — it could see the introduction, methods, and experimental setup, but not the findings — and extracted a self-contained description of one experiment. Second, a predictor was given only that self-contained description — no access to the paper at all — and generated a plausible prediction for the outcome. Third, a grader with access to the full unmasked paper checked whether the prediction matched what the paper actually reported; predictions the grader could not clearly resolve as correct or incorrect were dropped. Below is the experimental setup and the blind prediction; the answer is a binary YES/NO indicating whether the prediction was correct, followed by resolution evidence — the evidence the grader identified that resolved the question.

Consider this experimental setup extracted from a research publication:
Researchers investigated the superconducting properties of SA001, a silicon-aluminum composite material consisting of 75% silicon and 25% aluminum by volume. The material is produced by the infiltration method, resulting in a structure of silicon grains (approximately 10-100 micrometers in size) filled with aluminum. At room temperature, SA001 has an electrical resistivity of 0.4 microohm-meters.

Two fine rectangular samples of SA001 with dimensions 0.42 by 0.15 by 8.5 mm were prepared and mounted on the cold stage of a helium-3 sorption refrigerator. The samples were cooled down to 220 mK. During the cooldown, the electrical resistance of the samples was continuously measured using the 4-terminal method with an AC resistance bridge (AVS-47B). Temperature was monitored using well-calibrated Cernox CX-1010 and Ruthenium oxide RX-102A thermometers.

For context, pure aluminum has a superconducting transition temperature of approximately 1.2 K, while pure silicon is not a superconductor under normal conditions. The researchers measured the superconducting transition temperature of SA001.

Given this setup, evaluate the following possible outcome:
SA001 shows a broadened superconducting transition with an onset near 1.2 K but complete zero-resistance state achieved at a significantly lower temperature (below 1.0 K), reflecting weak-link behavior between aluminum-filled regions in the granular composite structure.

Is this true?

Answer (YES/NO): NO